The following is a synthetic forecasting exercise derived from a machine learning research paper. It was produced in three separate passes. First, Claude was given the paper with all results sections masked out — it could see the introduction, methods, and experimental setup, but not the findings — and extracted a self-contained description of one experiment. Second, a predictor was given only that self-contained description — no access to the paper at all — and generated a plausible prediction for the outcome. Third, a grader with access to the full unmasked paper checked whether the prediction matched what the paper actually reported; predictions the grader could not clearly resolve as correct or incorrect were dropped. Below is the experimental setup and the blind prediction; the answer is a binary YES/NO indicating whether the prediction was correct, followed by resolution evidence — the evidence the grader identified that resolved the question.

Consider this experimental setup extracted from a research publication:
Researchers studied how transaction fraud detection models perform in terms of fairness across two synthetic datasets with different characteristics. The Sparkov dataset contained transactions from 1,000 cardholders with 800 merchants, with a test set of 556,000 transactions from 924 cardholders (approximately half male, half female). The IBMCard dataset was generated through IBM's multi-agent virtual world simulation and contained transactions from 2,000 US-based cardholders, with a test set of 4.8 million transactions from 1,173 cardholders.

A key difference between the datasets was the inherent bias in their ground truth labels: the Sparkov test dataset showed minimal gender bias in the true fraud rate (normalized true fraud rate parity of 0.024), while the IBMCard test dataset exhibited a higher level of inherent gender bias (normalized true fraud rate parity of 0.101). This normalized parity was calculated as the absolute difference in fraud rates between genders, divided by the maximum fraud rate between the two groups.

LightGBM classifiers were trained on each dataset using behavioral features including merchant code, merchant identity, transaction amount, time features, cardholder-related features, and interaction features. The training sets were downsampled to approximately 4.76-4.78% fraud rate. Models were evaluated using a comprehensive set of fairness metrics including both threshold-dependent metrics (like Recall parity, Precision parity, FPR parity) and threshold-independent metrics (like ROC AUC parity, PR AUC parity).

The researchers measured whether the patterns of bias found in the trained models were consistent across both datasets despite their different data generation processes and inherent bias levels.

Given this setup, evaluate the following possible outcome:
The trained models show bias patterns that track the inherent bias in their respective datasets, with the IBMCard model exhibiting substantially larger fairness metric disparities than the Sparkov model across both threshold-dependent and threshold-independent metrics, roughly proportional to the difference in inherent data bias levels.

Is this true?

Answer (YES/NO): NO